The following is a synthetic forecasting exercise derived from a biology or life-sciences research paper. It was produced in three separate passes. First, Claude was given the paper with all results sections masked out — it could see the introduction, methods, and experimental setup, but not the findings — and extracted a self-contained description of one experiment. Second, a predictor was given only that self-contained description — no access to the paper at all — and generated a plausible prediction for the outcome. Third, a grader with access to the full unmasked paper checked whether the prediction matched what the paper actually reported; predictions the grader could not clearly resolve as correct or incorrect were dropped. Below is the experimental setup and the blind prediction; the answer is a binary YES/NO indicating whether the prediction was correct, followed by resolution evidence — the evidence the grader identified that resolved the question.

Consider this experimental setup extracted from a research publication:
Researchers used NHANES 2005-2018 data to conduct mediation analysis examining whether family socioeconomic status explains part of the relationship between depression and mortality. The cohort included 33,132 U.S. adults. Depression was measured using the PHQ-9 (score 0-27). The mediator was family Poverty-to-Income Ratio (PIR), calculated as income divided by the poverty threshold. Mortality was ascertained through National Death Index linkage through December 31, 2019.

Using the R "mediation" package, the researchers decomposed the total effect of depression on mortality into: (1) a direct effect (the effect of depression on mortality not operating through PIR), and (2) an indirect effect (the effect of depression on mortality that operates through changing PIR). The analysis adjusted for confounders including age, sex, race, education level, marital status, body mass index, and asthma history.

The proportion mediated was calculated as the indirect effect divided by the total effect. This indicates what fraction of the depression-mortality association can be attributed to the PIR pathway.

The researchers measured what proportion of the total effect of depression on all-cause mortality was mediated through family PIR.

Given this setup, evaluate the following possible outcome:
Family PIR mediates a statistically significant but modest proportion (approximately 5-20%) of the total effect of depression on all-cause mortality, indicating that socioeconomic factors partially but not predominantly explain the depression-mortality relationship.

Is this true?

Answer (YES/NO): YES